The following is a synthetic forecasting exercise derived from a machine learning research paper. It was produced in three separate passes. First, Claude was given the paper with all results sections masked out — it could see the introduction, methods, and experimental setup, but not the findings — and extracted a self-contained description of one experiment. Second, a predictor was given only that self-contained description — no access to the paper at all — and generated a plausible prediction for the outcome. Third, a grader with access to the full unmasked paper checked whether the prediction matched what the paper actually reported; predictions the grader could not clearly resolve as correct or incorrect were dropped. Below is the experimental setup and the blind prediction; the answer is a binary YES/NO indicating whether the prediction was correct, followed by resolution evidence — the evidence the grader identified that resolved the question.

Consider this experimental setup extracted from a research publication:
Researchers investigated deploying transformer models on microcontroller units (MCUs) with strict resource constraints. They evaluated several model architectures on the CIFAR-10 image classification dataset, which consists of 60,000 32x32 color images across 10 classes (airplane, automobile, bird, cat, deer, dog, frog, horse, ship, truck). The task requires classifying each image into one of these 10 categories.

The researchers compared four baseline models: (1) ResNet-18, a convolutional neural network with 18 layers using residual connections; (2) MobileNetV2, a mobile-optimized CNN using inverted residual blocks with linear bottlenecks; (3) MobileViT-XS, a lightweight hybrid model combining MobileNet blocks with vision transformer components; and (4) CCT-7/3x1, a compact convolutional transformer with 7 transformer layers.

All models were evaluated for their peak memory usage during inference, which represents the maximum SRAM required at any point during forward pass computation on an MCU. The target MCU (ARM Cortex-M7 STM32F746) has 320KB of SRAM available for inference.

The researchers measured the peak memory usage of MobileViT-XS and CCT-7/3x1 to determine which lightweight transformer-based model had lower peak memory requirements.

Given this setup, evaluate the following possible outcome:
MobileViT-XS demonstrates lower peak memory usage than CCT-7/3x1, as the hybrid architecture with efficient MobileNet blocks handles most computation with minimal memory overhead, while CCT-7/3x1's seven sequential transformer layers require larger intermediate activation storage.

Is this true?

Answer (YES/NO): YES